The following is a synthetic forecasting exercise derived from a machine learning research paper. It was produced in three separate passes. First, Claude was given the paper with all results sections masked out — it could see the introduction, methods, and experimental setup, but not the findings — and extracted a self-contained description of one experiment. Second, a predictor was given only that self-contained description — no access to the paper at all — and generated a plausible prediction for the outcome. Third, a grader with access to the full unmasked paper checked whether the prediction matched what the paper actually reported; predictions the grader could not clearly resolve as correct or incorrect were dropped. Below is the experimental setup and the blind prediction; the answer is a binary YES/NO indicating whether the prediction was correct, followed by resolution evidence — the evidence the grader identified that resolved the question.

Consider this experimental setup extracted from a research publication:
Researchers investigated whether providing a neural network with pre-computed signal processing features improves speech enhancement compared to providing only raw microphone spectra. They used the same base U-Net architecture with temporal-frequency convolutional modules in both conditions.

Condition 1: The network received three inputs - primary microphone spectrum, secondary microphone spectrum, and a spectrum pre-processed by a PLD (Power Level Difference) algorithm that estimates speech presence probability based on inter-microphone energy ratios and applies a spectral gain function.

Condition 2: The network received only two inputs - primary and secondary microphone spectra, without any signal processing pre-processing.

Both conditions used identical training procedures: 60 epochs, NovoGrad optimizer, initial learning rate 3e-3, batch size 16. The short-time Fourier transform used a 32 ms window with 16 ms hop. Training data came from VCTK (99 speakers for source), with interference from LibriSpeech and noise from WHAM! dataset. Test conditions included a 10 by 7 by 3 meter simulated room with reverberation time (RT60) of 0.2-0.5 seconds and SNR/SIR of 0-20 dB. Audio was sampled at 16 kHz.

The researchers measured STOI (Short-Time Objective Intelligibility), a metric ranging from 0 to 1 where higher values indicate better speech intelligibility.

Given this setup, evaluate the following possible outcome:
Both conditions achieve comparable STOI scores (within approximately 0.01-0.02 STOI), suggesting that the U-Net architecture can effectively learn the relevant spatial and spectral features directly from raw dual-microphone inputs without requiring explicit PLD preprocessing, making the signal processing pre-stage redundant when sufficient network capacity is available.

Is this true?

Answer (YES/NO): NO